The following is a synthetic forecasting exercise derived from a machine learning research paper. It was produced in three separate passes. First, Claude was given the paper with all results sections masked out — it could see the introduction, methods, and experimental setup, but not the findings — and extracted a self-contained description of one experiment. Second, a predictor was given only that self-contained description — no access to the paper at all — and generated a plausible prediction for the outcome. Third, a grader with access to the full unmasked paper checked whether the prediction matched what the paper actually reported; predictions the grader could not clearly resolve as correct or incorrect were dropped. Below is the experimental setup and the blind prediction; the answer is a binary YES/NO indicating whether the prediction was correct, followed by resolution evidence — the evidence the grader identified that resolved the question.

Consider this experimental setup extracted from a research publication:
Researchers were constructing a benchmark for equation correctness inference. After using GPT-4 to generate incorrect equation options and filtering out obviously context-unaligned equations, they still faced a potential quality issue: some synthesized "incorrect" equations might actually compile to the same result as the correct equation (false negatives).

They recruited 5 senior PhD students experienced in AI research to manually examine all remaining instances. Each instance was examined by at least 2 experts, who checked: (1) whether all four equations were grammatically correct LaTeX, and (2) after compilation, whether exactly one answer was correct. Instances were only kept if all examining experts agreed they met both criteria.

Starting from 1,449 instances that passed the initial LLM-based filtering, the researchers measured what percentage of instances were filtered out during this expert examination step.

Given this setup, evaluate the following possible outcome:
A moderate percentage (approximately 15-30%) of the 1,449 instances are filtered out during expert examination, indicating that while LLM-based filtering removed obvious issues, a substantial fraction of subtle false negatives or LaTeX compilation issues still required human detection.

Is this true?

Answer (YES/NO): YES